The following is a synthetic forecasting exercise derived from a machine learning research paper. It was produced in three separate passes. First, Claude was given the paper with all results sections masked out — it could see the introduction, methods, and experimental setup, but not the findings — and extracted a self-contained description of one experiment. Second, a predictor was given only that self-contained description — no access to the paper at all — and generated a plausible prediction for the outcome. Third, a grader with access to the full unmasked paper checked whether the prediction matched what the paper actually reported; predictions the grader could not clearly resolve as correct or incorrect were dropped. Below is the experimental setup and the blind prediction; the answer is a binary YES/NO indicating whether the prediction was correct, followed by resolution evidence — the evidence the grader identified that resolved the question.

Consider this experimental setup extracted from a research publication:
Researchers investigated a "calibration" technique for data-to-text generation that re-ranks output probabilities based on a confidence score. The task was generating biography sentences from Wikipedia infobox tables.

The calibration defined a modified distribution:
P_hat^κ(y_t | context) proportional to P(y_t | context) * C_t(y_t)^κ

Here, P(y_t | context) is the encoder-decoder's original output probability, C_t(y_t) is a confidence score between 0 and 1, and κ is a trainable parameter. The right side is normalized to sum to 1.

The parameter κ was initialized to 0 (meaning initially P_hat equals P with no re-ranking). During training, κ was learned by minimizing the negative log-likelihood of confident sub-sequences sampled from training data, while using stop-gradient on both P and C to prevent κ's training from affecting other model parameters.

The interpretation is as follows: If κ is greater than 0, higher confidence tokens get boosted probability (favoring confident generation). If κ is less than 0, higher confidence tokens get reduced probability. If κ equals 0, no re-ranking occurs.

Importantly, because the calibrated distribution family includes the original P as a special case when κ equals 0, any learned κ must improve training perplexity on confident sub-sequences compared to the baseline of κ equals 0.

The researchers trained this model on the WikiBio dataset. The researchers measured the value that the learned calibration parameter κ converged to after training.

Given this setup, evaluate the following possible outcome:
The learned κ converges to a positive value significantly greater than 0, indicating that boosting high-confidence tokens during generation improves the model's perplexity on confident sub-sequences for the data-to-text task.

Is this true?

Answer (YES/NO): YES